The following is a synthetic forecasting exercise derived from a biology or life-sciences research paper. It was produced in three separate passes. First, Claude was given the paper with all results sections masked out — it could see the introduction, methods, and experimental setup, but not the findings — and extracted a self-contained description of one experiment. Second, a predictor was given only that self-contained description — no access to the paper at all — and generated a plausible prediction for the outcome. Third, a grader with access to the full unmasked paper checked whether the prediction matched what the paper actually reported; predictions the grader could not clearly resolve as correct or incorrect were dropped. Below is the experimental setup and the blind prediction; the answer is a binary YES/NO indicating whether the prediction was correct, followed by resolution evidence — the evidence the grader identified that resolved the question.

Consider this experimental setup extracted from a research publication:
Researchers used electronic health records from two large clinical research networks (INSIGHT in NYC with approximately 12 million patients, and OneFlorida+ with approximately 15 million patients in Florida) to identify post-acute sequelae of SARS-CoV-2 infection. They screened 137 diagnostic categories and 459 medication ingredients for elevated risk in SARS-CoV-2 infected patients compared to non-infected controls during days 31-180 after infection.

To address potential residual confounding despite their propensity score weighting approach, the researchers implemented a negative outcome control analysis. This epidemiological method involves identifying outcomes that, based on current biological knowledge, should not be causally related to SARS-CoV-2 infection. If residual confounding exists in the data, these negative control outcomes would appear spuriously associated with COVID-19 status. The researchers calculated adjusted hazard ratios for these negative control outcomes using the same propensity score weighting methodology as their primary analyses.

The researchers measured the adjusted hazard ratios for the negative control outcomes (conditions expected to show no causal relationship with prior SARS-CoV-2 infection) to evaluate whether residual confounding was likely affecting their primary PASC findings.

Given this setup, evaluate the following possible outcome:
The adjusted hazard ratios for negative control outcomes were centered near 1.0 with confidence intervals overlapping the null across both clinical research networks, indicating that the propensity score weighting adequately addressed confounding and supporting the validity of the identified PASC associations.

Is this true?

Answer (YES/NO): YES